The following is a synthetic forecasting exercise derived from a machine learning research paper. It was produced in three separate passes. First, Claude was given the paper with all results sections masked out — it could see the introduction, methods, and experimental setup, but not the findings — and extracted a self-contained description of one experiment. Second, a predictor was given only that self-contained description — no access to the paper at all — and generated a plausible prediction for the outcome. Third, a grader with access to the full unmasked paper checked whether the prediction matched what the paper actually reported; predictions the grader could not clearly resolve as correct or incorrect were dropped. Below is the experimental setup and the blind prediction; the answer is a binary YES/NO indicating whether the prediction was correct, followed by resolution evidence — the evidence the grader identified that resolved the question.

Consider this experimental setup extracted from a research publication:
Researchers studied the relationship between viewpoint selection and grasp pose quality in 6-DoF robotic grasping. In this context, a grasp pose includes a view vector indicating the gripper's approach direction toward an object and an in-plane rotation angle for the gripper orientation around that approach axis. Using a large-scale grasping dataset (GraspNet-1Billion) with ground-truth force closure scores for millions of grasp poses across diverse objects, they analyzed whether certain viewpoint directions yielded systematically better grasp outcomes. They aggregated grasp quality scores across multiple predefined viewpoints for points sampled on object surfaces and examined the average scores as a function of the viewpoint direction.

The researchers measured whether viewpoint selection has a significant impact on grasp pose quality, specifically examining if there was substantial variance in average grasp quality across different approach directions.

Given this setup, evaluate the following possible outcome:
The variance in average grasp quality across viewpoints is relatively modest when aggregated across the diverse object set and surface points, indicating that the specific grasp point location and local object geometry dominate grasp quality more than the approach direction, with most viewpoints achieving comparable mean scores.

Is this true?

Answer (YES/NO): NO